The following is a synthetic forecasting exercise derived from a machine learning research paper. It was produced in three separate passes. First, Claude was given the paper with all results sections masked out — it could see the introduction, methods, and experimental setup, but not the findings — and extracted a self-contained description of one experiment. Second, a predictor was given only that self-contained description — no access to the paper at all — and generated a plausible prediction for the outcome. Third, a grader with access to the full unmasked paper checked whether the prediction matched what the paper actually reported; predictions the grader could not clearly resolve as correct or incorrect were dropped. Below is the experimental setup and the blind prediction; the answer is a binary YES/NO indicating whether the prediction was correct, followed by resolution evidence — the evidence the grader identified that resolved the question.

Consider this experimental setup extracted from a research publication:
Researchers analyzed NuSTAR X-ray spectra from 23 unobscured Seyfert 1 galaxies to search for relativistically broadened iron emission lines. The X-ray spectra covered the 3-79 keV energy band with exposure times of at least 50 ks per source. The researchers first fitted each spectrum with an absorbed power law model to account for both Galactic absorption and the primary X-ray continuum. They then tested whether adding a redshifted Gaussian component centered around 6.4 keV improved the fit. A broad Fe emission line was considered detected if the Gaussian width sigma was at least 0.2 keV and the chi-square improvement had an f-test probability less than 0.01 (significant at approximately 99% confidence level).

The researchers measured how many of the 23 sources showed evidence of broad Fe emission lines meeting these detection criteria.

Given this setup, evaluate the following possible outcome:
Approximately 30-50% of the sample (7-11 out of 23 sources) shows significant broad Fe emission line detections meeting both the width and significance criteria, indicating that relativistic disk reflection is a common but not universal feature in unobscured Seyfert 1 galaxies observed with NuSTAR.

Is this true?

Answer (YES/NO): NO